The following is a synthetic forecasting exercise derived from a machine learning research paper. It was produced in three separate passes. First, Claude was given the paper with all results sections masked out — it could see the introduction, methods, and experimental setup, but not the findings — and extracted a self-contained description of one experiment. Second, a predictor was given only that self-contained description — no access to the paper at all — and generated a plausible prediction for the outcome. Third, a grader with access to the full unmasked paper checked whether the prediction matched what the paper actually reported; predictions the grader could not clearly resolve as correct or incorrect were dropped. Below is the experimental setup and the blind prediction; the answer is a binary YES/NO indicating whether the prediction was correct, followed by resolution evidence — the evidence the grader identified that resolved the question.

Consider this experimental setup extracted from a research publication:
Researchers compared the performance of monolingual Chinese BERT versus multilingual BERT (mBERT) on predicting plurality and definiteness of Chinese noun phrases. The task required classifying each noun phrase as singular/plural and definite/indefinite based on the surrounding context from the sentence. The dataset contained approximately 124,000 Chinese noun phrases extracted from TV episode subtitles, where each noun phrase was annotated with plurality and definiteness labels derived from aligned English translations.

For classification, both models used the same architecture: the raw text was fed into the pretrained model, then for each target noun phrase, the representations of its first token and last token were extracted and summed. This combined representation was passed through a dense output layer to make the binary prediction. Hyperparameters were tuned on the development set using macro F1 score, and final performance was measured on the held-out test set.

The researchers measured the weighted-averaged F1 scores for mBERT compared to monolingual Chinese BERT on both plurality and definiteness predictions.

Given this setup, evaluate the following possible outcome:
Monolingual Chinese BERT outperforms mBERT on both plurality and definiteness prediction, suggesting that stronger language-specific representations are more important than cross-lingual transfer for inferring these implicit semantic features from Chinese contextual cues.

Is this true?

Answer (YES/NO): YES